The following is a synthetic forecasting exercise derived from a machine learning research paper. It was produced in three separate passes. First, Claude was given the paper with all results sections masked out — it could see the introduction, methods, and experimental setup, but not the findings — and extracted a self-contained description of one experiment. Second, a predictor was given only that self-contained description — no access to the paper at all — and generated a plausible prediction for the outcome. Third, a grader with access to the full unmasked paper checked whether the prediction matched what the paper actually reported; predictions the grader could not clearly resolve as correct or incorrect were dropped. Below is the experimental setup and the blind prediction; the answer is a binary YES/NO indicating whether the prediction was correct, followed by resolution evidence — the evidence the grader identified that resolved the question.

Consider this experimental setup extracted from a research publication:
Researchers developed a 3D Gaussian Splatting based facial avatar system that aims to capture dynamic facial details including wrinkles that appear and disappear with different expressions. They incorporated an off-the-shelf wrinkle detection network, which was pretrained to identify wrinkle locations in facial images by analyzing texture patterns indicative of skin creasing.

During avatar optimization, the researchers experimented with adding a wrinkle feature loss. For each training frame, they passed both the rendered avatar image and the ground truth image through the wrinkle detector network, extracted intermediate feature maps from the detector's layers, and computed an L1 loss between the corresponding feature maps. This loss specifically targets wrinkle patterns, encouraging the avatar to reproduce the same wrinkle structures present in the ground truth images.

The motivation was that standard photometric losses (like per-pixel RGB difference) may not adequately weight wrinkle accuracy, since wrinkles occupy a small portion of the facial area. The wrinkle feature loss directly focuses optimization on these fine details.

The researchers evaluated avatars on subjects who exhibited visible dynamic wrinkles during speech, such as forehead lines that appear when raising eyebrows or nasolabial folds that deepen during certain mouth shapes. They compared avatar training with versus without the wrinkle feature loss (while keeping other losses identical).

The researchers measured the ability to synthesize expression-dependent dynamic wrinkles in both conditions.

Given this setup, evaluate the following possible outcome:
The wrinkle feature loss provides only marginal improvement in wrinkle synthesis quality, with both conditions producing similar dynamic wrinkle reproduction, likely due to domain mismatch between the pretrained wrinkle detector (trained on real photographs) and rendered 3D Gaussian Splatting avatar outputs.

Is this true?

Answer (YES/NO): NO